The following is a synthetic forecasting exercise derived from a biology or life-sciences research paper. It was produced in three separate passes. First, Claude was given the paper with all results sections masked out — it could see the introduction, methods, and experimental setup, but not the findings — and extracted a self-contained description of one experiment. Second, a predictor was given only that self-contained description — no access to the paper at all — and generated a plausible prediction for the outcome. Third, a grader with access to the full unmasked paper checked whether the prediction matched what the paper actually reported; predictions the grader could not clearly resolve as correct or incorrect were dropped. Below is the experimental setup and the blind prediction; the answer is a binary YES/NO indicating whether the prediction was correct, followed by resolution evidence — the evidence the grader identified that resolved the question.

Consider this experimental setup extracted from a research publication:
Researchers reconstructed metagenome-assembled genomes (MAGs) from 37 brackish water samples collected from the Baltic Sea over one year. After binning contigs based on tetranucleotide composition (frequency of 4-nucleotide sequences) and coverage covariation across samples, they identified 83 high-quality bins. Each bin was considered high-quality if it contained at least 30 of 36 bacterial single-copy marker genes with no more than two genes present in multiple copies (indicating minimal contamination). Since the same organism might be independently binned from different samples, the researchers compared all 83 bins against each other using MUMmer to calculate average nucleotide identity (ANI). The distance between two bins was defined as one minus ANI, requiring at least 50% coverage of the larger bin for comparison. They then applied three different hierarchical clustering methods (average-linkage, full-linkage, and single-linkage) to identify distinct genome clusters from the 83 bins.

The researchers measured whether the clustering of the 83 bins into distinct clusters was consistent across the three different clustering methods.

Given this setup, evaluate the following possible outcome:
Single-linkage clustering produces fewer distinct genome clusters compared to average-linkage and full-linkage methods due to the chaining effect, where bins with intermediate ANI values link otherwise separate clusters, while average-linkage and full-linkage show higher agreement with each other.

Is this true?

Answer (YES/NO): NO